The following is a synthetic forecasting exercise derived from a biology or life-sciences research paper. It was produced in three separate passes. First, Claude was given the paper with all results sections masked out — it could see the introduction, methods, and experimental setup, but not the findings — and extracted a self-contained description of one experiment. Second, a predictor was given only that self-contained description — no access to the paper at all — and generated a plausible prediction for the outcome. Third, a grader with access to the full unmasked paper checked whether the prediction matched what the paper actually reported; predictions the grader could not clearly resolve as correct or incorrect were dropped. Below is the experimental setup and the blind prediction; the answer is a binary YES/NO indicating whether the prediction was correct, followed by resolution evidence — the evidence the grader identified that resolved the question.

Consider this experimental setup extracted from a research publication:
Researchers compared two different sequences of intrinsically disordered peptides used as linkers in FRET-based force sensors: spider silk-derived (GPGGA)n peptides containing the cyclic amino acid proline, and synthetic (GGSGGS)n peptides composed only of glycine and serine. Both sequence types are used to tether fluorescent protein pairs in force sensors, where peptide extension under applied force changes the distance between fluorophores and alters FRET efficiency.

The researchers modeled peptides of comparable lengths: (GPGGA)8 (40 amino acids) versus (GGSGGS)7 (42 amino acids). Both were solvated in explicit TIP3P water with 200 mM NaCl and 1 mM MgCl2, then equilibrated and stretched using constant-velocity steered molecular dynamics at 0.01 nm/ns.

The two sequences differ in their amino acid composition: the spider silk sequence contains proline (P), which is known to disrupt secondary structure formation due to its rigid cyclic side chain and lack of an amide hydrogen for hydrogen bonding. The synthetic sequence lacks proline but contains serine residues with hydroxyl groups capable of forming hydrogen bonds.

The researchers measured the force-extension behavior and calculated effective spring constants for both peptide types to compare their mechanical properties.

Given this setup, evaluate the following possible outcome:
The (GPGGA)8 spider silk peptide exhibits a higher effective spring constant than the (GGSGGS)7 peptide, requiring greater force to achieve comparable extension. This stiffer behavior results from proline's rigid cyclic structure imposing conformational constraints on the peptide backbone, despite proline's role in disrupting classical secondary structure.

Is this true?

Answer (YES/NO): NO